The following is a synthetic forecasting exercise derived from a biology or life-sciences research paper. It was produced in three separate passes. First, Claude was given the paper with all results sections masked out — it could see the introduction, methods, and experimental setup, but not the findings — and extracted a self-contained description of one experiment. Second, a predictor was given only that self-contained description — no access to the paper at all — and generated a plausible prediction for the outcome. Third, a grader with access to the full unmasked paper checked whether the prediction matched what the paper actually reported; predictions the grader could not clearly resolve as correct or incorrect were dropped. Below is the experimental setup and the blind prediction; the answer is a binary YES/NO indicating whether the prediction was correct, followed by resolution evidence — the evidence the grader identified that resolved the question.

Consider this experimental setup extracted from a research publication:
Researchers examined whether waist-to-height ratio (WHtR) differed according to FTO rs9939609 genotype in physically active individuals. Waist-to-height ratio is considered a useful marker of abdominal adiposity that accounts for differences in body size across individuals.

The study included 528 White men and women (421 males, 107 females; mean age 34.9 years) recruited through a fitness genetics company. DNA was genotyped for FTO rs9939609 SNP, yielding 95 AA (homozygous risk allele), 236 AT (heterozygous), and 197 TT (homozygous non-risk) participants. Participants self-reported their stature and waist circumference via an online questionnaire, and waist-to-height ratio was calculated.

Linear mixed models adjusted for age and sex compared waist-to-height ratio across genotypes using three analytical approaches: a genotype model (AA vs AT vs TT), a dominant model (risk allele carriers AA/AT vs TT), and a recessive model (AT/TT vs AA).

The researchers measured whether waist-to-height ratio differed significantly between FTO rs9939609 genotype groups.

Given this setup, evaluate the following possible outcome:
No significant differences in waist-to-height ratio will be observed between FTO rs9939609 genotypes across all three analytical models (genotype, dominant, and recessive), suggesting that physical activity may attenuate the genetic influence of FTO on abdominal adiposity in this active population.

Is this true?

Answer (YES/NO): YES